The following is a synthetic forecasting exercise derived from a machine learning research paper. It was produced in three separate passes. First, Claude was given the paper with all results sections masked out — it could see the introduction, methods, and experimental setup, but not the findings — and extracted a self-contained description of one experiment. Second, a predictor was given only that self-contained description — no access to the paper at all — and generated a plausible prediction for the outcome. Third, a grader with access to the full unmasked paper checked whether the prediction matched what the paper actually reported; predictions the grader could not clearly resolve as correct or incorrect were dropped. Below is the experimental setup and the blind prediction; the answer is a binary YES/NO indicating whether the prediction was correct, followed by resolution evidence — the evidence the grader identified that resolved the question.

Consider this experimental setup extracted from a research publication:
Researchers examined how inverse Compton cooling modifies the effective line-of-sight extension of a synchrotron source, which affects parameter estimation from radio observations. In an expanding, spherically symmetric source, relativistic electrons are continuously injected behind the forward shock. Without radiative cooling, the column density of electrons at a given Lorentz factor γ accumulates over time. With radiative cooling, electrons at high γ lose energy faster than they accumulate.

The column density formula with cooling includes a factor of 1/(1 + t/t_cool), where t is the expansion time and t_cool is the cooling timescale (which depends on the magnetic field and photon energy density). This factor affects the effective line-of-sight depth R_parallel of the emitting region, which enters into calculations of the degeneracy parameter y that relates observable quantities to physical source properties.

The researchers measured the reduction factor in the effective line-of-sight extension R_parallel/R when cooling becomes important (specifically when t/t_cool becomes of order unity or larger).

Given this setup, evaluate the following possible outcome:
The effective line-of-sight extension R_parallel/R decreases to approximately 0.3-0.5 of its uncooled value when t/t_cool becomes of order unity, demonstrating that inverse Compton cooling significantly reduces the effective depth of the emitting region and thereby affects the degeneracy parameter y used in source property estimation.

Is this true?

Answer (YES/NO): YES